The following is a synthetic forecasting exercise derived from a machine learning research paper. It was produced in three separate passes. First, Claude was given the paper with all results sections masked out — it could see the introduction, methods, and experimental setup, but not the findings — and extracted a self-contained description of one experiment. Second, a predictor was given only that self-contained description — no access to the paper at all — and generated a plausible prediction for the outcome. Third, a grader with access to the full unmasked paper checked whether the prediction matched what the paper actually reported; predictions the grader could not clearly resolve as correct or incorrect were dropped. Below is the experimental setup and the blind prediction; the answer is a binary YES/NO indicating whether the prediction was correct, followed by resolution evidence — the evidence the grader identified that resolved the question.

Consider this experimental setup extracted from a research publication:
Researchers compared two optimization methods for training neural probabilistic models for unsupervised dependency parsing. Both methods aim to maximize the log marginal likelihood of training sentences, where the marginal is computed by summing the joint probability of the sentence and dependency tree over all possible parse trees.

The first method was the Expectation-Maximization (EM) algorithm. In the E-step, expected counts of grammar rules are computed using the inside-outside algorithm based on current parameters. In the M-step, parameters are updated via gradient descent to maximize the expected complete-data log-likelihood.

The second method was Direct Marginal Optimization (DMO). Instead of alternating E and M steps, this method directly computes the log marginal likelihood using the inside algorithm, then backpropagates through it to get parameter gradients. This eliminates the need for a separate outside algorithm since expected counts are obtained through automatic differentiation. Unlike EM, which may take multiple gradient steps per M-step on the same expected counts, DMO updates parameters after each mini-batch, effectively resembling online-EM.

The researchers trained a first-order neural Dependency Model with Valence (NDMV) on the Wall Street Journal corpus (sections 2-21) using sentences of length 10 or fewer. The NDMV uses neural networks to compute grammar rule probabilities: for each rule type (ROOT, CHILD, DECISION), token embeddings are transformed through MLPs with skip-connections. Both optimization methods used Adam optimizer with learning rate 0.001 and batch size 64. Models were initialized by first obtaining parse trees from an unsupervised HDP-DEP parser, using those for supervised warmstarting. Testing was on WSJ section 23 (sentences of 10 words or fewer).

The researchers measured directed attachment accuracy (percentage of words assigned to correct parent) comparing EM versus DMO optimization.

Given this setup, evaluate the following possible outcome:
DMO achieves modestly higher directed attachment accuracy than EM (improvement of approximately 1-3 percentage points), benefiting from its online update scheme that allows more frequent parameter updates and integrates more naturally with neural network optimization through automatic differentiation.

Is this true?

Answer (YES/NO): NO